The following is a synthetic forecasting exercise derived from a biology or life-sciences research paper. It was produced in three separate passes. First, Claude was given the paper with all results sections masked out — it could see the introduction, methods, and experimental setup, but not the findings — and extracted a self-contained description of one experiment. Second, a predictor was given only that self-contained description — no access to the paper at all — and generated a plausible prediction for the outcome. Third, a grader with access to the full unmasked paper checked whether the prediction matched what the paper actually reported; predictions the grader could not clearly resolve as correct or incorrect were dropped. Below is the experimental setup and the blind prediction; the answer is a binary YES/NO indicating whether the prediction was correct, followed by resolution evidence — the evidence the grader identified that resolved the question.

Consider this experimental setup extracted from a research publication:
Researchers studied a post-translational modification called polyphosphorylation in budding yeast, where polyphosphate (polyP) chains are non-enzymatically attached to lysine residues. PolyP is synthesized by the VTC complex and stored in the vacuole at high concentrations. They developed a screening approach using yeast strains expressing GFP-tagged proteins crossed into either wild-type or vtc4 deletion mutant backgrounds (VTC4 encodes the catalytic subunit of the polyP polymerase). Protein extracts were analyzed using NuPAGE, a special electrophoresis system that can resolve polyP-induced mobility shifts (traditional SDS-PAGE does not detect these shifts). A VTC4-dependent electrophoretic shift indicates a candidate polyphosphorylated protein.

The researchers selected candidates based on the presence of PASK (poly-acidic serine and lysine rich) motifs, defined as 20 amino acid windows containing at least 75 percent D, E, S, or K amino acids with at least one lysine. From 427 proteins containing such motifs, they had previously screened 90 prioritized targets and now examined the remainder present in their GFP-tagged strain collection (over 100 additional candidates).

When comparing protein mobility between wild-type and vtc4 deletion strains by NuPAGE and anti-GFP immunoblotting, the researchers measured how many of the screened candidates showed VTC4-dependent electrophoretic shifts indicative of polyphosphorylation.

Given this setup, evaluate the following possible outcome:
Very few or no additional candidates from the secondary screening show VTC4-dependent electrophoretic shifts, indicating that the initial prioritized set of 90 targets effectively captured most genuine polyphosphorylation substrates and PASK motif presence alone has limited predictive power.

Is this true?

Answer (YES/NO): NO